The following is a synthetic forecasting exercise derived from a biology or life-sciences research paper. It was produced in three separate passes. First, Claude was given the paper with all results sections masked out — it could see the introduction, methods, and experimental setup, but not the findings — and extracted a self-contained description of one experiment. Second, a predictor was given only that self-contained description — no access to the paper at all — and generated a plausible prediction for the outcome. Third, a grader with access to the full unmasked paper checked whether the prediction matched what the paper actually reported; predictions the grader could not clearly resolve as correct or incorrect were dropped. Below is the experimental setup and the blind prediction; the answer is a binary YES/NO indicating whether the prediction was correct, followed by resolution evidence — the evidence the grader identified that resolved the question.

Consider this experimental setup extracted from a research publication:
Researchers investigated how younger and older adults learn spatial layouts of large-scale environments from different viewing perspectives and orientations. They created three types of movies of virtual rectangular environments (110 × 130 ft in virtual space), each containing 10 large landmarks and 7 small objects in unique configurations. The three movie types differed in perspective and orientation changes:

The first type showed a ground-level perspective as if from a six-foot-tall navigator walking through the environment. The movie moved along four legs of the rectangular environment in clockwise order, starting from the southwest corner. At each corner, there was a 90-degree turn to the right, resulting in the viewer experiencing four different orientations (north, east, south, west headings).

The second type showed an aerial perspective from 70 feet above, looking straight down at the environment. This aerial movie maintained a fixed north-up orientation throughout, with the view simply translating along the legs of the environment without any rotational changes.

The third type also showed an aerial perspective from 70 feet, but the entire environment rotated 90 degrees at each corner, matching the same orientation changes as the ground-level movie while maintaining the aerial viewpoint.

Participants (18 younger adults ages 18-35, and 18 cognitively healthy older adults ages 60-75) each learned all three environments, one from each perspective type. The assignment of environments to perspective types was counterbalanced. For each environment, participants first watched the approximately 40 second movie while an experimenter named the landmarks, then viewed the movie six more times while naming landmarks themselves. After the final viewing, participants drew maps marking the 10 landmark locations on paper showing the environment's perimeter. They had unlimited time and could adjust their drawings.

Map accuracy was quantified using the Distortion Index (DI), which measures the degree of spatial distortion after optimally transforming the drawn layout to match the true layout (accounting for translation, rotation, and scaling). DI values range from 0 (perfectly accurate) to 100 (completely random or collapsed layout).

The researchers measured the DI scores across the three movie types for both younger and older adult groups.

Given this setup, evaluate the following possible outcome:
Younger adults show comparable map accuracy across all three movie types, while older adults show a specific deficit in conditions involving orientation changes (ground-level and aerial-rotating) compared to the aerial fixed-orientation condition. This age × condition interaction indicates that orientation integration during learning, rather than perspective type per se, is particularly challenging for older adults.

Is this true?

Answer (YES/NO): YES